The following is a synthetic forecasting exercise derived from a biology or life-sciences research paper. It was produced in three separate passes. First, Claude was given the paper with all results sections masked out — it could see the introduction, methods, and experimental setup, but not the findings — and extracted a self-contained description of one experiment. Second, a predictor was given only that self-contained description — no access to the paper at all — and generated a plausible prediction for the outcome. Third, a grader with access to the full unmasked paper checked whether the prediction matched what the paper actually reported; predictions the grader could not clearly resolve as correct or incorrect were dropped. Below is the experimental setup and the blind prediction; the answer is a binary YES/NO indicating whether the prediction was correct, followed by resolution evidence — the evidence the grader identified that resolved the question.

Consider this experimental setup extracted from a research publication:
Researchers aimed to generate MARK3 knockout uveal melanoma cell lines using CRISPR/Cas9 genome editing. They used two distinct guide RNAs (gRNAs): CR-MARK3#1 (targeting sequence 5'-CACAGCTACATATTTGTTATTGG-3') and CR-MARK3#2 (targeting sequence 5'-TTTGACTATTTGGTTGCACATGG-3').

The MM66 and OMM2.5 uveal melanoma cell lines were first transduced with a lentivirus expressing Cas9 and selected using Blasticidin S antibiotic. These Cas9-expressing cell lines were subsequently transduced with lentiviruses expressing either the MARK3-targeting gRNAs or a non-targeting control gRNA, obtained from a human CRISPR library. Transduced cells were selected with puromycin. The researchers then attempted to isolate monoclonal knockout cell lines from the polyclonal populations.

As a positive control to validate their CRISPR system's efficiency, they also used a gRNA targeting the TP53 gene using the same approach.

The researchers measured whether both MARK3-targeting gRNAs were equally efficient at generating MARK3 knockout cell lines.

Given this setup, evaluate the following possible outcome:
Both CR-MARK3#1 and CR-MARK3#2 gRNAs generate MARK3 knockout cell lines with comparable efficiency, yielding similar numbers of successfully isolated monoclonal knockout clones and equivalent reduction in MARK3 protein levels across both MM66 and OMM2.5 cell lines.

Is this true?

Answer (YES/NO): NO